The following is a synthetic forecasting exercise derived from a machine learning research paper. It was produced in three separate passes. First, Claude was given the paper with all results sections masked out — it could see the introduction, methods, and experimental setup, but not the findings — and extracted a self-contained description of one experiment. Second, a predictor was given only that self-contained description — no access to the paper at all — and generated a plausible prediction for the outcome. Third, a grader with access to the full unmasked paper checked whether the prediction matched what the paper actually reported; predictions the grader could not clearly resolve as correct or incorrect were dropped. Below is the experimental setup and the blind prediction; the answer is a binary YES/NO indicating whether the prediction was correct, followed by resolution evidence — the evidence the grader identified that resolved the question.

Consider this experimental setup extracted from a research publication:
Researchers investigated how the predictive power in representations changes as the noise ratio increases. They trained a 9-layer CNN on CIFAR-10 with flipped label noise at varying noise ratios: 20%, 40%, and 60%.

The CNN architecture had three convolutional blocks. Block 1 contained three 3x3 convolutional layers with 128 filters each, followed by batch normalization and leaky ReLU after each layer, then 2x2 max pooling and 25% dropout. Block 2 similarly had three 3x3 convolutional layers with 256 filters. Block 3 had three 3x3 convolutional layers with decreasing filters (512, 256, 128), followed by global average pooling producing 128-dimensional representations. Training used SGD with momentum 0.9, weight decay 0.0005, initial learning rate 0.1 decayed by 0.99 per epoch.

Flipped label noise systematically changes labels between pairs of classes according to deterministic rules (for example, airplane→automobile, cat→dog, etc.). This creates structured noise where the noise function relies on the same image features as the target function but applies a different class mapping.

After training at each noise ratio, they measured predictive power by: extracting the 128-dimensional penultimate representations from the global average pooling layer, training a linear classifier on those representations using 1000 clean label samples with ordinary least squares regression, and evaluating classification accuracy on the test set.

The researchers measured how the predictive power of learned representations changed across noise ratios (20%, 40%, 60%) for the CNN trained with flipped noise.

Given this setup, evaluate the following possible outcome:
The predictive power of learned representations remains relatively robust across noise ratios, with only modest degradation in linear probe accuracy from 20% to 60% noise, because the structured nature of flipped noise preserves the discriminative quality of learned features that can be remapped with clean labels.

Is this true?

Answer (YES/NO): YES